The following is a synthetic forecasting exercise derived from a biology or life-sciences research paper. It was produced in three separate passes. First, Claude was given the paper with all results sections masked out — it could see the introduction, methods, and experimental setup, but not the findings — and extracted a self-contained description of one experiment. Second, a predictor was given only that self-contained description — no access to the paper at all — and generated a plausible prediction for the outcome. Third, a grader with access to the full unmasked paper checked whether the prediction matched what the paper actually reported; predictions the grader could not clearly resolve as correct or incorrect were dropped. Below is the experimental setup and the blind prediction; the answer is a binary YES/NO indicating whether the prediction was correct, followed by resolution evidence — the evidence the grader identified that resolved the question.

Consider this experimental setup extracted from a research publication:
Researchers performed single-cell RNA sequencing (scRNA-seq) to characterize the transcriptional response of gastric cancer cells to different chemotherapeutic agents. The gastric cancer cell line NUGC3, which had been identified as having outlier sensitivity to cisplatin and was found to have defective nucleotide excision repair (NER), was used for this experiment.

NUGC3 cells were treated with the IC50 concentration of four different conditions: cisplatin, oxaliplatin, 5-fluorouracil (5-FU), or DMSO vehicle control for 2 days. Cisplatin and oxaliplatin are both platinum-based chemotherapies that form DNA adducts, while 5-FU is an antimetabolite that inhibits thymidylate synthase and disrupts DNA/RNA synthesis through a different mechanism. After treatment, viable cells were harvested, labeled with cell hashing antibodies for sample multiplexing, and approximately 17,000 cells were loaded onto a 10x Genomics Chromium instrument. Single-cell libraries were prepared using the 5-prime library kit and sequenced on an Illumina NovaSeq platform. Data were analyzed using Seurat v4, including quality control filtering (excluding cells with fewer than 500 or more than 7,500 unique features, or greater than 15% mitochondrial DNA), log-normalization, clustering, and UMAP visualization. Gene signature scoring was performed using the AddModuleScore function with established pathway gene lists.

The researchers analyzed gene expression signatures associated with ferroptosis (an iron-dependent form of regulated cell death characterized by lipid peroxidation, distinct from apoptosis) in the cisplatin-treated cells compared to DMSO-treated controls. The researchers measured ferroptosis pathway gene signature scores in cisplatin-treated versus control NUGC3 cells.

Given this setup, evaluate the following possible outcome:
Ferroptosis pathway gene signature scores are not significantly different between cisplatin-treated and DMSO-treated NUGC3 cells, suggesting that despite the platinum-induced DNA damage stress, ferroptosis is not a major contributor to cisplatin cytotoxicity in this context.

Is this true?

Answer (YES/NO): NO